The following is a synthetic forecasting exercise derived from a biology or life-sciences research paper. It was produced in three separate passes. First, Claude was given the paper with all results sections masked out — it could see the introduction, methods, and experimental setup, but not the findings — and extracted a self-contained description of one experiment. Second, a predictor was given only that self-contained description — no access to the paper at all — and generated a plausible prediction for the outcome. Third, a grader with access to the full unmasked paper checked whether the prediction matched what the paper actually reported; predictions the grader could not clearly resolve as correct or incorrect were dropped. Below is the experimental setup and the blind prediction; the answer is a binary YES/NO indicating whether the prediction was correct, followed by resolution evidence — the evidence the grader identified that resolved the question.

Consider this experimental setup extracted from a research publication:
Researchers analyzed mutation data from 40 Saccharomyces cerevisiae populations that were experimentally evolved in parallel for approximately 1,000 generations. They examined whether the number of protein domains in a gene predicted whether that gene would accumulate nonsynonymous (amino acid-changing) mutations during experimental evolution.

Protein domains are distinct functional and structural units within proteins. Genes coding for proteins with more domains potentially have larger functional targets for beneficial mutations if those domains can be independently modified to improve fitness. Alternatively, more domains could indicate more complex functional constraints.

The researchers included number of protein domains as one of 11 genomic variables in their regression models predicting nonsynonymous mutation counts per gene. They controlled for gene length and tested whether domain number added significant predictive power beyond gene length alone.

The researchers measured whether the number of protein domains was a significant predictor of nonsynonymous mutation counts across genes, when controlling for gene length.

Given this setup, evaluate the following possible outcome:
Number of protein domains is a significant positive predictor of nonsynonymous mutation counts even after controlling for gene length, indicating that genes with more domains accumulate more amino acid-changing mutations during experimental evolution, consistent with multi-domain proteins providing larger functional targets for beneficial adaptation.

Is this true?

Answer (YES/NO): NO